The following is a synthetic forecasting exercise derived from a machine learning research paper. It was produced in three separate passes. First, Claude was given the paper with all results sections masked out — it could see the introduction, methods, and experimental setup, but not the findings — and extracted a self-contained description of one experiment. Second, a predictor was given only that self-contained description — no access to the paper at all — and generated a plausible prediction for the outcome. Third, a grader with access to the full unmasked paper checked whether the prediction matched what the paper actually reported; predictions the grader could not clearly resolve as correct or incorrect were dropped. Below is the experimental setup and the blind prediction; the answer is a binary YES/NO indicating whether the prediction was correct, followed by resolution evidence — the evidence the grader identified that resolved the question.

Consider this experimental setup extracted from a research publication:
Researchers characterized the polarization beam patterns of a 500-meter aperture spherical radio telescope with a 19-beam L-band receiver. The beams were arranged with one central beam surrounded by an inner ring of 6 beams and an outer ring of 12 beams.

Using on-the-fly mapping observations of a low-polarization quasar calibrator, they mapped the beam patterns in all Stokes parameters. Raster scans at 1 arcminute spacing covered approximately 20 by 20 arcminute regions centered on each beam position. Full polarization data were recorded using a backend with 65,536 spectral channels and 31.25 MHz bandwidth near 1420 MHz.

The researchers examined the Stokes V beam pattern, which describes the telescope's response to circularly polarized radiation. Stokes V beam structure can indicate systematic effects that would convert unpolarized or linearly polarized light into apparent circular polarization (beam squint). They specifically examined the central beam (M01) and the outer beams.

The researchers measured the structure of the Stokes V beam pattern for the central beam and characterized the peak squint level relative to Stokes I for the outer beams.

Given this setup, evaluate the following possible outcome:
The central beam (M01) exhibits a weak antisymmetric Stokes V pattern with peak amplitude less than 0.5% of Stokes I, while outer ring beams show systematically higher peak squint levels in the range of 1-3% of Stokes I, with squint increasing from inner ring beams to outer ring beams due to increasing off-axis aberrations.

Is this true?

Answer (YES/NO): NO